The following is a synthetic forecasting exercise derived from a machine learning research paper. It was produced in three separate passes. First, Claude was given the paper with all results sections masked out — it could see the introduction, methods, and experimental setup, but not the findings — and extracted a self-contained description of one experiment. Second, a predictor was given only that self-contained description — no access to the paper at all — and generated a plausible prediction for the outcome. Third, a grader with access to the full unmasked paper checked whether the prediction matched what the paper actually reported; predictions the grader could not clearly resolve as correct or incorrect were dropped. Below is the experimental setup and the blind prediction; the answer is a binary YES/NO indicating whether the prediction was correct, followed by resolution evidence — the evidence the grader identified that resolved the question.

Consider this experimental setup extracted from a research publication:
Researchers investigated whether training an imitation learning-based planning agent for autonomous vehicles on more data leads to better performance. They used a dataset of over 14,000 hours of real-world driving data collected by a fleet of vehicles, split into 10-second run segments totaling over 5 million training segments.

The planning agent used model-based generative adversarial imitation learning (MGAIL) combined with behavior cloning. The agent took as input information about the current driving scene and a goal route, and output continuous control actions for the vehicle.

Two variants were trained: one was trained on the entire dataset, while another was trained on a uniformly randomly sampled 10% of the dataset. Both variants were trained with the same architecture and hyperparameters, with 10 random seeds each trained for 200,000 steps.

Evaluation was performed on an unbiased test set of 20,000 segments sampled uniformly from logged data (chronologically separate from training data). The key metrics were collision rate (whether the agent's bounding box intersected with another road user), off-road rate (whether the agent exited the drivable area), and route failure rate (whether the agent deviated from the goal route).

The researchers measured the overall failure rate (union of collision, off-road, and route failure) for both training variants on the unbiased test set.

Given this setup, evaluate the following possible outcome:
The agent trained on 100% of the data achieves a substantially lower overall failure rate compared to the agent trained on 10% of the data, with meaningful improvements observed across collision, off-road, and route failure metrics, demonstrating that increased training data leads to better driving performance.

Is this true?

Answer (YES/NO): NO